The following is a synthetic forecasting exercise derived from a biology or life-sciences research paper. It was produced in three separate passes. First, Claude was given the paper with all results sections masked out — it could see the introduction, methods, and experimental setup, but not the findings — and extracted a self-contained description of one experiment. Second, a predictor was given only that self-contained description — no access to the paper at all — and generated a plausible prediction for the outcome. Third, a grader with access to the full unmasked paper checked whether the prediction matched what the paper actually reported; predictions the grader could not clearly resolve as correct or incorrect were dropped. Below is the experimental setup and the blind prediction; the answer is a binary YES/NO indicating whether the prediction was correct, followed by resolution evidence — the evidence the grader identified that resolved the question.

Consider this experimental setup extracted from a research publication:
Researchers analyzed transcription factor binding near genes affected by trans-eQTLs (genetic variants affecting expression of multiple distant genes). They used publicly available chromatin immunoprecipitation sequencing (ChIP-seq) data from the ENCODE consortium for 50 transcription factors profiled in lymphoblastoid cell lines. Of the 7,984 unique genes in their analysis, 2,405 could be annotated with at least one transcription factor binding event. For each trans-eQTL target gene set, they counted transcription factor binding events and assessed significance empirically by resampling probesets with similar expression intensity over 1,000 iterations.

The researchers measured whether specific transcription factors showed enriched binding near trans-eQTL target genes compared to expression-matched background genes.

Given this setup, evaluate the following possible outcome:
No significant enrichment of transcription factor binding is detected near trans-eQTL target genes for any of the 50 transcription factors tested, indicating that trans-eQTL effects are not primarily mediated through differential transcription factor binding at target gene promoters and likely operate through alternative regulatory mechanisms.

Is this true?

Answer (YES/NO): NO